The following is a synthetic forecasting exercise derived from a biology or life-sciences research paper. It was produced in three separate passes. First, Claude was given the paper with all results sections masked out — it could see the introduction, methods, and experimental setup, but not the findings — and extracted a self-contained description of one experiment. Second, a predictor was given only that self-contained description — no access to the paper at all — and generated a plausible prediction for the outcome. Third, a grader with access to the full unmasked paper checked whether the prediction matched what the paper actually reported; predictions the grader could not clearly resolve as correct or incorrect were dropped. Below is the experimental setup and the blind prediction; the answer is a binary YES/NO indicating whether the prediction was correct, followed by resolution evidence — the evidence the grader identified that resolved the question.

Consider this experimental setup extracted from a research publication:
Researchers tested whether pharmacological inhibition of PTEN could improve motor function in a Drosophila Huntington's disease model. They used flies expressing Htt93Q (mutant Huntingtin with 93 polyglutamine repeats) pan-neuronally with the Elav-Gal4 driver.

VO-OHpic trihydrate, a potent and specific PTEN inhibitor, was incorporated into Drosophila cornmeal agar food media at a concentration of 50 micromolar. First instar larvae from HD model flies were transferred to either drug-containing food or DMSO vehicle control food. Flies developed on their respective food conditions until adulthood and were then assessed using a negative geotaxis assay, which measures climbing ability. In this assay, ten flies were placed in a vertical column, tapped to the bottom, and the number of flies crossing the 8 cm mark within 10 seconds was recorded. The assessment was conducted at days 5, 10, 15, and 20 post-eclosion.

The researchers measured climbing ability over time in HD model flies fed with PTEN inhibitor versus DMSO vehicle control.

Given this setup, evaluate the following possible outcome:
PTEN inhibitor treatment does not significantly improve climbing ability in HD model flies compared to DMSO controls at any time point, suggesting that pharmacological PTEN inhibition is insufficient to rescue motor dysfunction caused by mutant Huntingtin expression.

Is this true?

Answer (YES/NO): NO